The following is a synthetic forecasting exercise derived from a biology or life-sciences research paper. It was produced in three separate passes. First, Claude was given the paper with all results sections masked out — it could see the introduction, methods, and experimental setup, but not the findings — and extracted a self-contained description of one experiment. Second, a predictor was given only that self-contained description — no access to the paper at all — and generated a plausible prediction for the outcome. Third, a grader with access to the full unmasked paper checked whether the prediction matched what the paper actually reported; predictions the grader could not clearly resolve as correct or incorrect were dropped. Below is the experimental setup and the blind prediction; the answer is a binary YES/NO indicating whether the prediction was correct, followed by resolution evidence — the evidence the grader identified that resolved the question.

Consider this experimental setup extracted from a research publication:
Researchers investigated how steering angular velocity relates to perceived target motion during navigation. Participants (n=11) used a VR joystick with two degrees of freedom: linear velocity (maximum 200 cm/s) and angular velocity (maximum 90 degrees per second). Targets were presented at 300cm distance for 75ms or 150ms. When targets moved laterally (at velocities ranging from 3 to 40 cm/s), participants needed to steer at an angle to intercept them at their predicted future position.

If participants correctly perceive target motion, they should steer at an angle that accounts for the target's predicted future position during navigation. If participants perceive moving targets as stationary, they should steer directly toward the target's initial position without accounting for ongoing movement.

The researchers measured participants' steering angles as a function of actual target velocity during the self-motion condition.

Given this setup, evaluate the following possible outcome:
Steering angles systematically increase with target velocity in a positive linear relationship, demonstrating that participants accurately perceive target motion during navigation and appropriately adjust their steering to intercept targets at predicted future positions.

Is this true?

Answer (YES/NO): NO